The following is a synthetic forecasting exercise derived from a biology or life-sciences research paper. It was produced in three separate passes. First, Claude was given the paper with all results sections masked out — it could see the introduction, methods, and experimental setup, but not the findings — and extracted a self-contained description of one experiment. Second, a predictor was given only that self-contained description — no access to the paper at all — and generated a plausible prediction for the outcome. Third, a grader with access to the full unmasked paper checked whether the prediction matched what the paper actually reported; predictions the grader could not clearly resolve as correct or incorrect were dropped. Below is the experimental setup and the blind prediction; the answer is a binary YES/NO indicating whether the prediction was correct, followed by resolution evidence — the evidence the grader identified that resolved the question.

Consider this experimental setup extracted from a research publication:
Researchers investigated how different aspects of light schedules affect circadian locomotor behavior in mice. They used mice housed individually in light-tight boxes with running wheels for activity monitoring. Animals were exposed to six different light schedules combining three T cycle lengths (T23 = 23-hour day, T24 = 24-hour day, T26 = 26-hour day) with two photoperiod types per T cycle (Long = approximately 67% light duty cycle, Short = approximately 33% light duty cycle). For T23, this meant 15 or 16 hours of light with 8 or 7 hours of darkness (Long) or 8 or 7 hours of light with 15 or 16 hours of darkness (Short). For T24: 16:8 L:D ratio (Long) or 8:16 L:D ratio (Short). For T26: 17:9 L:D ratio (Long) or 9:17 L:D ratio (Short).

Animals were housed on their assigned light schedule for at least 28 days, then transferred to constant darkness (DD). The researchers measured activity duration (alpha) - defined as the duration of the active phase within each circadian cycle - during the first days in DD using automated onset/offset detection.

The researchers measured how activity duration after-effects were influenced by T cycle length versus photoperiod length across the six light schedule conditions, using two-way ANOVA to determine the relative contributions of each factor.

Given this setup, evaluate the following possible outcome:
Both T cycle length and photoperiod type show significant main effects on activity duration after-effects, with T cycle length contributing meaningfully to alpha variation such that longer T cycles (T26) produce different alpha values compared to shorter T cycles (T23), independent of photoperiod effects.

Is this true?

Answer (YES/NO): NO